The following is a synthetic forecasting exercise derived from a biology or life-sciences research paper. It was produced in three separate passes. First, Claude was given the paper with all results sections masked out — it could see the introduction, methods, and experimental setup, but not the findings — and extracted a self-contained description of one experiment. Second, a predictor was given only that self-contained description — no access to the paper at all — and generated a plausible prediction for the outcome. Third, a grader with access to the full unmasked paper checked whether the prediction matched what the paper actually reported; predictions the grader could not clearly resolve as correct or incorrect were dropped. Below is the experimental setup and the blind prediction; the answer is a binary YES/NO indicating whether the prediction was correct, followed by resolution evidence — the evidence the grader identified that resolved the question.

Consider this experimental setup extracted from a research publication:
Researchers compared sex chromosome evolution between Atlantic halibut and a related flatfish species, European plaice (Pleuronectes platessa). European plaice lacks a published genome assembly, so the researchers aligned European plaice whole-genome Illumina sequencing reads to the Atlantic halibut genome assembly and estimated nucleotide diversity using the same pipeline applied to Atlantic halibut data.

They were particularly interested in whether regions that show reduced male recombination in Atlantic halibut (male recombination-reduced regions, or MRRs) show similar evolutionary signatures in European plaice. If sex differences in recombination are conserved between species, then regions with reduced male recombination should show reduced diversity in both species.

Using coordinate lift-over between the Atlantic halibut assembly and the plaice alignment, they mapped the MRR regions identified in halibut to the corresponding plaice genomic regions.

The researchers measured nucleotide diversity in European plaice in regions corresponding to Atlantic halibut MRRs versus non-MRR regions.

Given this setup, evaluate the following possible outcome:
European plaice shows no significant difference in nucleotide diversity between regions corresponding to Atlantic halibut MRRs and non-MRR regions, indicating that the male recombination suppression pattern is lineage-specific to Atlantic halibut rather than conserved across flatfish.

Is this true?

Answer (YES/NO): NO